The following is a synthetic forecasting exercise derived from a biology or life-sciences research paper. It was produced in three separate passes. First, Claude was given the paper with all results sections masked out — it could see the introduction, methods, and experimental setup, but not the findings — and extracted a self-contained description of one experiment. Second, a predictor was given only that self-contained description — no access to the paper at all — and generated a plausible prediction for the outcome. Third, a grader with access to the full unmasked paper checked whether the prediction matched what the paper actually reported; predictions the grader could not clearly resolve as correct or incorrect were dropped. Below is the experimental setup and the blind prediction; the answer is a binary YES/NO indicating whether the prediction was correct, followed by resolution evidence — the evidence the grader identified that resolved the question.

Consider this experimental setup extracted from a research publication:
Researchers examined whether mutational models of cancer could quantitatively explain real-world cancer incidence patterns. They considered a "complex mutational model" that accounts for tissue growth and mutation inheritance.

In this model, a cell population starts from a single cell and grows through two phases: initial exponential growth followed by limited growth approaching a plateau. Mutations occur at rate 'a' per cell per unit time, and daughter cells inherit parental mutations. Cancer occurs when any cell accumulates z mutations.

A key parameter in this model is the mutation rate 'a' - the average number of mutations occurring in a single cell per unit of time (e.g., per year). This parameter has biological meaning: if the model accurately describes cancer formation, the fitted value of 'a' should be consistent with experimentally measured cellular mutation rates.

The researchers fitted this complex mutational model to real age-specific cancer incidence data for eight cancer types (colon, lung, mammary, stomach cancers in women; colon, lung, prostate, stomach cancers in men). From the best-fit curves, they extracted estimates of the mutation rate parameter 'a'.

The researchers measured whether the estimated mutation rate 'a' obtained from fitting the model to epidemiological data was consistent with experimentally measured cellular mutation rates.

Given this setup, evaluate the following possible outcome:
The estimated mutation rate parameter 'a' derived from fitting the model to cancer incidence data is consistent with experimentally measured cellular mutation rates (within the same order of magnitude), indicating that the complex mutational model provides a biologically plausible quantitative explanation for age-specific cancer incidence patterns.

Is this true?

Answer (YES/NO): NO